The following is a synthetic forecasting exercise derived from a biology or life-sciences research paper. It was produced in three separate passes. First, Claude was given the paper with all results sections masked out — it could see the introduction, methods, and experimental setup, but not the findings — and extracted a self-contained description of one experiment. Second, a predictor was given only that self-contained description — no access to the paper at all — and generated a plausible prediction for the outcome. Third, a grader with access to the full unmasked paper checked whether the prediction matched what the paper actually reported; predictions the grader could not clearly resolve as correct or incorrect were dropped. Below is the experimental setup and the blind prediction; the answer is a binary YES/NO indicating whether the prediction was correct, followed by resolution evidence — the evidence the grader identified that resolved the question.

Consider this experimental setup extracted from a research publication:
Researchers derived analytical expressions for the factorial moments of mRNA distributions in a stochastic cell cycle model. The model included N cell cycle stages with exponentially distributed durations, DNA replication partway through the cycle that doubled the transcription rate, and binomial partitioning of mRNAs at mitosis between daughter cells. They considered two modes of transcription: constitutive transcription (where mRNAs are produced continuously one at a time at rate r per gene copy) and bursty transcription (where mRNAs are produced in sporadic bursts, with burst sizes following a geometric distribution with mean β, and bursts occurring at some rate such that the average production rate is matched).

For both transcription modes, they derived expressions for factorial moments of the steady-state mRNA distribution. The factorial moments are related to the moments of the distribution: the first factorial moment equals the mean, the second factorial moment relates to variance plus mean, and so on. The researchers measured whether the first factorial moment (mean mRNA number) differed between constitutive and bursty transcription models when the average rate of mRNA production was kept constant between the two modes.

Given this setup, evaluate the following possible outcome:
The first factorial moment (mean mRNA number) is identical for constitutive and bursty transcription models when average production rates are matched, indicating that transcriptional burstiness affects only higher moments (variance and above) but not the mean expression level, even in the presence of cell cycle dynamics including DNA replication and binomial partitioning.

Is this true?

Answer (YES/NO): YES